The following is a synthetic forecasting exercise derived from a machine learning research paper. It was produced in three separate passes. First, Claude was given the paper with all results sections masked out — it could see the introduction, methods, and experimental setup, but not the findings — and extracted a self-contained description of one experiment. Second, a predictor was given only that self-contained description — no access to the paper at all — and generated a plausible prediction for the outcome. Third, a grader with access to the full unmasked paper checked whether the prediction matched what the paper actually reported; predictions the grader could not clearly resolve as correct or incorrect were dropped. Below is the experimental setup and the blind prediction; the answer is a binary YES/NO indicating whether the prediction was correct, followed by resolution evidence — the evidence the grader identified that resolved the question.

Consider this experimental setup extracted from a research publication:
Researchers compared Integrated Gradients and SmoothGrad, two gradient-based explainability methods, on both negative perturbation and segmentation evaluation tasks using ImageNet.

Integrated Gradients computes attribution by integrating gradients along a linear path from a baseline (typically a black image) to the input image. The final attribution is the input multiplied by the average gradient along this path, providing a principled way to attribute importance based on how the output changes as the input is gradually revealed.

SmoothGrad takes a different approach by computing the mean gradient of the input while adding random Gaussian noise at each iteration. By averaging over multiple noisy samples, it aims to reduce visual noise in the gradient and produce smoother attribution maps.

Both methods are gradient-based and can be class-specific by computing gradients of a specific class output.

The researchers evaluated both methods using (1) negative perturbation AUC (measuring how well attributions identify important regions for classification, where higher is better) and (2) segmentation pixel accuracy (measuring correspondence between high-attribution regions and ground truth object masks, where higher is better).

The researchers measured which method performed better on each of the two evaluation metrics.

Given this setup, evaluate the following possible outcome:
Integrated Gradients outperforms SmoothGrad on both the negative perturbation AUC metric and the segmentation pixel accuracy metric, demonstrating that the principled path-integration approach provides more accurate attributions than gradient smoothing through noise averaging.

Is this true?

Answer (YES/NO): NO